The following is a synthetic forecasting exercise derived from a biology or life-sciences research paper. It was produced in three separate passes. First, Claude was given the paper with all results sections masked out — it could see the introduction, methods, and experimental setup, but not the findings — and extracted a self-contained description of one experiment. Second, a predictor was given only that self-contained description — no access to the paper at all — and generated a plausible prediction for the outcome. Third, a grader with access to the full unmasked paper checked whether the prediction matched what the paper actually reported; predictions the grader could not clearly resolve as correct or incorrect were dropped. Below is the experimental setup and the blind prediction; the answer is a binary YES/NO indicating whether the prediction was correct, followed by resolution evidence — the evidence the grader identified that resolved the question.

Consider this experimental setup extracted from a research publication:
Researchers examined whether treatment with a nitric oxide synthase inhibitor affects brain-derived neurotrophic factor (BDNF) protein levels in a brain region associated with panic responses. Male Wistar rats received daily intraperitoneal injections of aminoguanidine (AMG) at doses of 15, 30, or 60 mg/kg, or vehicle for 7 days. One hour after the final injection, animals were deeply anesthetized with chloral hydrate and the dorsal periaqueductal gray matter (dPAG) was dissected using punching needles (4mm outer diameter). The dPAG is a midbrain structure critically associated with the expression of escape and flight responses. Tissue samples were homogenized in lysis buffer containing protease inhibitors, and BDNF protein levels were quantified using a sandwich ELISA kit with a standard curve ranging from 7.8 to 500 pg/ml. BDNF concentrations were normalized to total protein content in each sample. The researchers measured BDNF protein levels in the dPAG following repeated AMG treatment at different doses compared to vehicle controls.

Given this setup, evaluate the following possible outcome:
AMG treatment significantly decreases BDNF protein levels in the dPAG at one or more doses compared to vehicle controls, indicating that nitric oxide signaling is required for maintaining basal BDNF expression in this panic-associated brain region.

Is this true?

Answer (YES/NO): NO